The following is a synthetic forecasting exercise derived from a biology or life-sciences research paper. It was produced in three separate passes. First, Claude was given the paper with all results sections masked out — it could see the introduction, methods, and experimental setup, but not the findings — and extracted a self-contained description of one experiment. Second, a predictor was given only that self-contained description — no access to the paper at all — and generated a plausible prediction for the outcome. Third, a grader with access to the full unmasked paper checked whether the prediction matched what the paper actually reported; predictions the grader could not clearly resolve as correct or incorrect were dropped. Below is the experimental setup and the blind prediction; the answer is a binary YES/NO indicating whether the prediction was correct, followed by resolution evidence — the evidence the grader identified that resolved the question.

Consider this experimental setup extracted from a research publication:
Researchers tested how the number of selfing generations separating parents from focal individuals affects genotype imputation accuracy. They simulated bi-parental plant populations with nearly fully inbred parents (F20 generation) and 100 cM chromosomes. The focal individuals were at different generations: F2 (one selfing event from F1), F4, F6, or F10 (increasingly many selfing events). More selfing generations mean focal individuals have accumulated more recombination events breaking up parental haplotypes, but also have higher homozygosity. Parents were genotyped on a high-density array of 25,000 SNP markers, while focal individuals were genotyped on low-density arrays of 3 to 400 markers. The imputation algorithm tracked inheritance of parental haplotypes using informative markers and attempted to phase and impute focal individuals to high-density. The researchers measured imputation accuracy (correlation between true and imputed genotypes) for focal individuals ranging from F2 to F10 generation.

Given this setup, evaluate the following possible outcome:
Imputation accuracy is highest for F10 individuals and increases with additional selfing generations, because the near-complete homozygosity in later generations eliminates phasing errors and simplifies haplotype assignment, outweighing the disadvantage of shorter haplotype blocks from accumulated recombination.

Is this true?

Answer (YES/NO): NO